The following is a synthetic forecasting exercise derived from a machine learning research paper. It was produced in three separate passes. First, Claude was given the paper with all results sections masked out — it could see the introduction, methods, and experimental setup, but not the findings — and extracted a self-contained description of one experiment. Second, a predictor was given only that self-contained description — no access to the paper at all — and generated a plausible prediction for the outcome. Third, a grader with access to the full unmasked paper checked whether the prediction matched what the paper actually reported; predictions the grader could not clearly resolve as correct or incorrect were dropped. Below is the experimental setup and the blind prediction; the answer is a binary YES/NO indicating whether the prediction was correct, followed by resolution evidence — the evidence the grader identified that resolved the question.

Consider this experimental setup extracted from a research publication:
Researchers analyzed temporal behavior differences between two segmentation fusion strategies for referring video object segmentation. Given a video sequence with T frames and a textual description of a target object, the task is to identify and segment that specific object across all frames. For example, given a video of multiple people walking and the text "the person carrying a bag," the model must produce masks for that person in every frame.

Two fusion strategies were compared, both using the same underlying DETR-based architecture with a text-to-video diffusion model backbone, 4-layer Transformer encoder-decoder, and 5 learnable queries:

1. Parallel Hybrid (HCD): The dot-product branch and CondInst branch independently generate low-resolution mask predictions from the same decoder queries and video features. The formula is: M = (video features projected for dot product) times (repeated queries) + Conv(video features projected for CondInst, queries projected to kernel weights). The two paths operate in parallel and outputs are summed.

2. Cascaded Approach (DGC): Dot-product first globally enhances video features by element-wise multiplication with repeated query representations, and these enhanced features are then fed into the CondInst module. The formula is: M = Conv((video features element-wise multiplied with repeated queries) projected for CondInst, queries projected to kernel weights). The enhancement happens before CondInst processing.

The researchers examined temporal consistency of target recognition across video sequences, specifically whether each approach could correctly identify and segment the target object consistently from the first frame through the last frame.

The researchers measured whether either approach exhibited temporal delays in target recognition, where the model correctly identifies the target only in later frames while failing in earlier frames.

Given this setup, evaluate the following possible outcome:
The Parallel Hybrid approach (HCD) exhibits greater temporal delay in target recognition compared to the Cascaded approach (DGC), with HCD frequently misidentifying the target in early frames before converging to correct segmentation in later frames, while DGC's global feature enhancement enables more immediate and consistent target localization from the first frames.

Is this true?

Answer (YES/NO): NO